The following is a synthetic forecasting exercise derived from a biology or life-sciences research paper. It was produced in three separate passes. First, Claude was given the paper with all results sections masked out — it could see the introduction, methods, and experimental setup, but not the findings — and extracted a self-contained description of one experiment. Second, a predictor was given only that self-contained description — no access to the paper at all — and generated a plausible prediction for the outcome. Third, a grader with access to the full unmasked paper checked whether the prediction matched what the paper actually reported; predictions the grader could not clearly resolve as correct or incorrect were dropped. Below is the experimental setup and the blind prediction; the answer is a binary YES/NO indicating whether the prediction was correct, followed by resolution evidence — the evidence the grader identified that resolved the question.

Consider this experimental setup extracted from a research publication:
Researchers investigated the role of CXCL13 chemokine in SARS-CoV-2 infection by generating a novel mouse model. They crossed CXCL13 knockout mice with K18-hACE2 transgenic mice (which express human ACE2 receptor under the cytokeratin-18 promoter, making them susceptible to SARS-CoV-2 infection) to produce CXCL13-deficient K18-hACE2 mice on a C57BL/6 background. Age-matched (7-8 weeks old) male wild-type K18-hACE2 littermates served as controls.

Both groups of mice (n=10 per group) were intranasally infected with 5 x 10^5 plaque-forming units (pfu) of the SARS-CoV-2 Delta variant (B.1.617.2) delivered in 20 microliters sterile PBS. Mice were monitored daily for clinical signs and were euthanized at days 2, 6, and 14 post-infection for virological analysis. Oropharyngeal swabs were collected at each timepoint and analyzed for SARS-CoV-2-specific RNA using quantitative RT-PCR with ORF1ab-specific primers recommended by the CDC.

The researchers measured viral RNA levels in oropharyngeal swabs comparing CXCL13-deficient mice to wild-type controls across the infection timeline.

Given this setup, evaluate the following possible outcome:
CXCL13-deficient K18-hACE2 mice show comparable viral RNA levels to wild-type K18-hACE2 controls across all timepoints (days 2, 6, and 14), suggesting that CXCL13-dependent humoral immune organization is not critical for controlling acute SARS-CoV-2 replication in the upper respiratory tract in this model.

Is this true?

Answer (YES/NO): NO